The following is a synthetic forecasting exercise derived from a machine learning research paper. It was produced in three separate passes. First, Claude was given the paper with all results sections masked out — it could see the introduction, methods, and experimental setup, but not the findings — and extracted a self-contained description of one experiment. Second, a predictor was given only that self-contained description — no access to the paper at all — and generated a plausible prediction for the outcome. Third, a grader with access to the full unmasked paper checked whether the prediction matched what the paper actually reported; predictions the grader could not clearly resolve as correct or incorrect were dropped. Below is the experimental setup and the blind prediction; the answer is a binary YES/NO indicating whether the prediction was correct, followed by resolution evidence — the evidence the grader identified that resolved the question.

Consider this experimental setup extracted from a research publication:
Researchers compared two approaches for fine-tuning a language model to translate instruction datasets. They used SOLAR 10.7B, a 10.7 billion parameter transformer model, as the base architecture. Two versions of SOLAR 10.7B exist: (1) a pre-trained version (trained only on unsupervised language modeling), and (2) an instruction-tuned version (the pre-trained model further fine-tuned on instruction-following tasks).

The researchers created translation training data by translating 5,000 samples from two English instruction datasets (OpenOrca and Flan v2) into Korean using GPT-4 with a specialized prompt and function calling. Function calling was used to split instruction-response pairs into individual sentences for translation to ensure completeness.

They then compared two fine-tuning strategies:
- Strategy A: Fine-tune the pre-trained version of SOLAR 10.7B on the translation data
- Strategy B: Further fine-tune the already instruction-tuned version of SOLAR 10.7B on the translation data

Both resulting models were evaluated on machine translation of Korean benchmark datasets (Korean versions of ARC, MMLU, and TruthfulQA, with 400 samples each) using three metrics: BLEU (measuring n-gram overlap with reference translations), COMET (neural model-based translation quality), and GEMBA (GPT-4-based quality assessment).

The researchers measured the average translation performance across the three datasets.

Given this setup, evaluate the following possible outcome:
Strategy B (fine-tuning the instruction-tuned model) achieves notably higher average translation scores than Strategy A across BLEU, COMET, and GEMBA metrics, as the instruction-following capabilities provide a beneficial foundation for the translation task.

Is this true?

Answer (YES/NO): NO